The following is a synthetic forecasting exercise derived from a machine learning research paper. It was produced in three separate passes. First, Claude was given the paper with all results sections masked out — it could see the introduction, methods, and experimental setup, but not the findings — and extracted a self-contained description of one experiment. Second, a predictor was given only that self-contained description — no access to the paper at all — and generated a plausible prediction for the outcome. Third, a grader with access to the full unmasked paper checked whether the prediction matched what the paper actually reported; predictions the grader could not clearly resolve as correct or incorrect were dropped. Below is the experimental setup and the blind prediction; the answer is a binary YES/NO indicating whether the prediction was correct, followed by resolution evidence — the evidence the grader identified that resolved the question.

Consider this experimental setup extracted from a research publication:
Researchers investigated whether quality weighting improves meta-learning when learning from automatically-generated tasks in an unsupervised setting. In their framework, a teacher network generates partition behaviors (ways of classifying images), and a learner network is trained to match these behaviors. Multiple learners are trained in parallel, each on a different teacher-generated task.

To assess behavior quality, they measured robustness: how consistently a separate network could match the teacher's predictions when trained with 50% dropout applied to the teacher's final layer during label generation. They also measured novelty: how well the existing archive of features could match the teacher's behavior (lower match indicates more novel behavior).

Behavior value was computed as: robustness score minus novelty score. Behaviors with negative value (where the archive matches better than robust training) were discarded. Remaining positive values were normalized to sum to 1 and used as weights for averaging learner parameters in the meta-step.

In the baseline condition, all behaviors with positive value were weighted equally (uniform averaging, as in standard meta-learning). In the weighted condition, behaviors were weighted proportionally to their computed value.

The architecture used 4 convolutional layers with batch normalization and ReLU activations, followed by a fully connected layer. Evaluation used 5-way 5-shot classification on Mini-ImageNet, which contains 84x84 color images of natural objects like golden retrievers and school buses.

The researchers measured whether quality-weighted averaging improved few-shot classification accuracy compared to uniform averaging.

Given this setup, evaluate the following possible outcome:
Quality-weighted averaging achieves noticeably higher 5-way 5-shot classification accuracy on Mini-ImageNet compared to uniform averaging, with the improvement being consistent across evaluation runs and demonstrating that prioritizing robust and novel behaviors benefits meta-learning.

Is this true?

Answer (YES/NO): NO